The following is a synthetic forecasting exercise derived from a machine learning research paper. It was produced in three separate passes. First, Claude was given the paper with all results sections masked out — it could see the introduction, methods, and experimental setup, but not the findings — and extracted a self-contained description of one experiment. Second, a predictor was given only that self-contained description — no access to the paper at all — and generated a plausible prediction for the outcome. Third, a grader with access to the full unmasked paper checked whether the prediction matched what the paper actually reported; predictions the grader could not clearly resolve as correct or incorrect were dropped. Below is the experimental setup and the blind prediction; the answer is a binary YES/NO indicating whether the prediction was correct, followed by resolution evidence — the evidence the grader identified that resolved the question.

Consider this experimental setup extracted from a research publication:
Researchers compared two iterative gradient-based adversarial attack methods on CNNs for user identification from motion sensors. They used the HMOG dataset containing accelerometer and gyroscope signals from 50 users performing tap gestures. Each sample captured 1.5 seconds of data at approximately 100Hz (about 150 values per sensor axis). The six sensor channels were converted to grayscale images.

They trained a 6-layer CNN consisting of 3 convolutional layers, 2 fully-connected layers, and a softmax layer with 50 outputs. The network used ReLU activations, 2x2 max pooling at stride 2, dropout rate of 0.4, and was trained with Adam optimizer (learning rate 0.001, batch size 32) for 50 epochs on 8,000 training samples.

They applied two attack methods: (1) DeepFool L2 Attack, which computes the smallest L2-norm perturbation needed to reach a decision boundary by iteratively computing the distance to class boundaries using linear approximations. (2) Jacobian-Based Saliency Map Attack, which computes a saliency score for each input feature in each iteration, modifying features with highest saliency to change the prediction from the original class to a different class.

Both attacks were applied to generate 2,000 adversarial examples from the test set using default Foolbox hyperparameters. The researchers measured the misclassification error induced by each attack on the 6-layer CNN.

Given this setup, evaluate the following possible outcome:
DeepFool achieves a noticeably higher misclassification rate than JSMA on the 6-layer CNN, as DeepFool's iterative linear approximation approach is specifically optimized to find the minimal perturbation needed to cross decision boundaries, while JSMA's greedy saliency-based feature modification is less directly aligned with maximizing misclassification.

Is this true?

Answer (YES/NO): NO